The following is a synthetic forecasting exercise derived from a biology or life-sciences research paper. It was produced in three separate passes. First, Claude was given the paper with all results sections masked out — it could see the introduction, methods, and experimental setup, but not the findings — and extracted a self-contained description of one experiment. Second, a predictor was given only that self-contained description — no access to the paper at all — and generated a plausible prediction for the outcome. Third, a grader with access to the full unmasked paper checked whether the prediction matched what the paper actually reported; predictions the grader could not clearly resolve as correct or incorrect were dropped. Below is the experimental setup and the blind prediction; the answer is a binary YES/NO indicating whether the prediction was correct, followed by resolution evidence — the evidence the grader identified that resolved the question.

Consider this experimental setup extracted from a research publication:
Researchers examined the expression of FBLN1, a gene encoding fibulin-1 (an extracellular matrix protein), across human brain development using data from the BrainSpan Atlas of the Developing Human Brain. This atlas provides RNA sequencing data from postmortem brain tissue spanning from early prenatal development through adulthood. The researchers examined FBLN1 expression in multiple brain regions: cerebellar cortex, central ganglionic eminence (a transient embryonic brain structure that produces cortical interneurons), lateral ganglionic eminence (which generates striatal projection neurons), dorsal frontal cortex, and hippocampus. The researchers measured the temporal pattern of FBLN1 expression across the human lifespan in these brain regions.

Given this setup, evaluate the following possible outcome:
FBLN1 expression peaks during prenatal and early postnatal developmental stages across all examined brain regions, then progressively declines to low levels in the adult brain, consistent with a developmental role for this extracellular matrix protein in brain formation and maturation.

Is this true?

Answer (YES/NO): YES